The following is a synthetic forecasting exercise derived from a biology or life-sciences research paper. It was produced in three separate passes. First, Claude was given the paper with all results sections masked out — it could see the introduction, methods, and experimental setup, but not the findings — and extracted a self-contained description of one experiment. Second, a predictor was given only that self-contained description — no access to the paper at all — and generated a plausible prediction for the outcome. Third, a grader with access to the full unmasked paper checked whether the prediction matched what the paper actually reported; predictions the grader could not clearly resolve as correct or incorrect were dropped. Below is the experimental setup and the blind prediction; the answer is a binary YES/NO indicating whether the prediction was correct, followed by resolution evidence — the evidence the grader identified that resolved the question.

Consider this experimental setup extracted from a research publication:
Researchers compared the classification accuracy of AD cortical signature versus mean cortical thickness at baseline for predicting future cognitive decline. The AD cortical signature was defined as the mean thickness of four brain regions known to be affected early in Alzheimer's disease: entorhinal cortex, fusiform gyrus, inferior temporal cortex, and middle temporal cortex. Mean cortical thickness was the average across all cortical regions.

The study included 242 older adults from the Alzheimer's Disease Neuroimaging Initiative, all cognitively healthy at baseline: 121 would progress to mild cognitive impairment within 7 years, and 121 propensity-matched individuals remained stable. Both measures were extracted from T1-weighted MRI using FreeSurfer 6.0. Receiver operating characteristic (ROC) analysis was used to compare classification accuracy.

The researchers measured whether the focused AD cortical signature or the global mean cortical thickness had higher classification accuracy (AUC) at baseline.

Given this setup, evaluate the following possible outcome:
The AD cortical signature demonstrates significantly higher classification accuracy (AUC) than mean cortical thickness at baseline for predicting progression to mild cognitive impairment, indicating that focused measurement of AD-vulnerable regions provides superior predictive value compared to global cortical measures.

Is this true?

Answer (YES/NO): NO